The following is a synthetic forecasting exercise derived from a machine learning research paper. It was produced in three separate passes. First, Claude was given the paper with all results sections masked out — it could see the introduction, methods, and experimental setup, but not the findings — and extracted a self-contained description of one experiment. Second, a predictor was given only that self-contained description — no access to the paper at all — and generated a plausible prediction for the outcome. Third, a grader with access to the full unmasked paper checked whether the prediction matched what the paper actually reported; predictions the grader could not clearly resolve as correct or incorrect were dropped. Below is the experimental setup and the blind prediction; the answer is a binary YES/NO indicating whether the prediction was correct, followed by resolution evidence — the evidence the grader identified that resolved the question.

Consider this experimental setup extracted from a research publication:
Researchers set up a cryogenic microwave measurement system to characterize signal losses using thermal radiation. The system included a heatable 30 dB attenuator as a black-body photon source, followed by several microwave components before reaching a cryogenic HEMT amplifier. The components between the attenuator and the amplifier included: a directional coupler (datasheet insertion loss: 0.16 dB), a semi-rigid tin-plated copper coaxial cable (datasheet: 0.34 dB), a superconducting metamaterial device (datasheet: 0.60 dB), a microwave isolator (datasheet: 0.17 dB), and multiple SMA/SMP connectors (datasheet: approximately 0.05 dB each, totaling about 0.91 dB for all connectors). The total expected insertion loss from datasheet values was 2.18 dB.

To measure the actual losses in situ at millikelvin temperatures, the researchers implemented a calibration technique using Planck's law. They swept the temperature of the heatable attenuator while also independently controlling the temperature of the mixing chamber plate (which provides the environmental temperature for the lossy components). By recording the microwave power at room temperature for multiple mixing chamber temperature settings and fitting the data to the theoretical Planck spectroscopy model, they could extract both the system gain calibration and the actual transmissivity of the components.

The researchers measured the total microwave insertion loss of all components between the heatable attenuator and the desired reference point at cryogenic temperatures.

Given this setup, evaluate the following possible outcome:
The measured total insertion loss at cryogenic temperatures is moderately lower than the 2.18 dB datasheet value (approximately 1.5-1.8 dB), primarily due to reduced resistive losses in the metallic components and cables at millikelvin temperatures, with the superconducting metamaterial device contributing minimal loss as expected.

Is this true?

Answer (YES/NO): NO